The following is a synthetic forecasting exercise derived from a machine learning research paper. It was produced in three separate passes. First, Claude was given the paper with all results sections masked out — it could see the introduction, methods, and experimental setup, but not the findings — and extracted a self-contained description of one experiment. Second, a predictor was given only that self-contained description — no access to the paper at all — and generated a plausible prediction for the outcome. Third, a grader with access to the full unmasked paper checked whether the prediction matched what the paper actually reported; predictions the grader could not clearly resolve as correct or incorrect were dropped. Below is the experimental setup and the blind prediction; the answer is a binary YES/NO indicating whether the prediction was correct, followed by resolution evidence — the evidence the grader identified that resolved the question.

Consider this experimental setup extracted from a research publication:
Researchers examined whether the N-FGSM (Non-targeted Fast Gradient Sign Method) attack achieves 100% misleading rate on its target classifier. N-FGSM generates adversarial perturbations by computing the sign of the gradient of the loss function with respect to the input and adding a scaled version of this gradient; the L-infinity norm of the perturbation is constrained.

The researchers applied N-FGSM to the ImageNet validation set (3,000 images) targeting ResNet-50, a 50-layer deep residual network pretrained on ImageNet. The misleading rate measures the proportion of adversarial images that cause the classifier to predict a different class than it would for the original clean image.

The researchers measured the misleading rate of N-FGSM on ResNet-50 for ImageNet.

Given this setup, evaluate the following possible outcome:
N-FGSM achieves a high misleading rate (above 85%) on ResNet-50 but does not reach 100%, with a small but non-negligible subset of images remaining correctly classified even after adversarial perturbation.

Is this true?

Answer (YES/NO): YES